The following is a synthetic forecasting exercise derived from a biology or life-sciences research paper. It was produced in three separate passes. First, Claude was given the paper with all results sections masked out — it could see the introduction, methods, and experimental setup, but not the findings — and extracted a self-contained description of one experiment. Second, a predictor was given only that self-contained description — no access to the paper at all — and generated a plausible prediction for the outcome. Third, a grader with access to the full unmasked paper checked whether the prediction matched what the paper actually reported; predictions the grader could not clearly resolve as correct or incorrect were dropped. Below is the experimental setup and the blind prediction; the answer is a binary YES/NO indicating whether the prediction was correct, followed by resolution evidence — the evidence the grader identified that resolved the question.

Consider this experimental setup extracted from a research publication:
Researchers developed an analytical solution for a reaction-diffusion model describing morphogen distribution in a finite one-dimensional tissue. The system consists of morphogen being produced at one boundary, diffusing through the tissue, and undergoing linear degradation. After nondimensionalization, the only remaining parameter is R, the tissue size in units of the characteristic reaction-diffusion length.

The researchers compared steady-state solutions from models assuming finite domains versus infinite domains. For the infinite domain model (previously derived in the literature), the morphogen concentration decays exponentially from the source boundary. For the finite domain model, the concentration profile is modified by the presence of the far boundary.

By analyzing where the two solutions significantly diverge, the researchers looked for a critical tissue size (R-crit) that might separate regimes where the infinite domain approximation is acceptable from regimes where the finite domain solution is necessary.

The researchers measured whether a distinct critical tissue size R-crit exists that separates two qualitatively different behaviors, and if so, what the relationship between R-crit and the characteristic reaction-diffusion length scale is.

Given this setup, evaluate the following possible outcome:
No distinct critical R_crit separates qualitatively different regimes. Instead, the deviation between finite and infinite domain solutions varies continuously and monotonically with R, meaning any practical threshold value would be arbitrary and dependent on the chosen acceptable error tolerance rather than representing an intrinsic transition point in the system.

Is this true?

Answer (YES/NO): NO